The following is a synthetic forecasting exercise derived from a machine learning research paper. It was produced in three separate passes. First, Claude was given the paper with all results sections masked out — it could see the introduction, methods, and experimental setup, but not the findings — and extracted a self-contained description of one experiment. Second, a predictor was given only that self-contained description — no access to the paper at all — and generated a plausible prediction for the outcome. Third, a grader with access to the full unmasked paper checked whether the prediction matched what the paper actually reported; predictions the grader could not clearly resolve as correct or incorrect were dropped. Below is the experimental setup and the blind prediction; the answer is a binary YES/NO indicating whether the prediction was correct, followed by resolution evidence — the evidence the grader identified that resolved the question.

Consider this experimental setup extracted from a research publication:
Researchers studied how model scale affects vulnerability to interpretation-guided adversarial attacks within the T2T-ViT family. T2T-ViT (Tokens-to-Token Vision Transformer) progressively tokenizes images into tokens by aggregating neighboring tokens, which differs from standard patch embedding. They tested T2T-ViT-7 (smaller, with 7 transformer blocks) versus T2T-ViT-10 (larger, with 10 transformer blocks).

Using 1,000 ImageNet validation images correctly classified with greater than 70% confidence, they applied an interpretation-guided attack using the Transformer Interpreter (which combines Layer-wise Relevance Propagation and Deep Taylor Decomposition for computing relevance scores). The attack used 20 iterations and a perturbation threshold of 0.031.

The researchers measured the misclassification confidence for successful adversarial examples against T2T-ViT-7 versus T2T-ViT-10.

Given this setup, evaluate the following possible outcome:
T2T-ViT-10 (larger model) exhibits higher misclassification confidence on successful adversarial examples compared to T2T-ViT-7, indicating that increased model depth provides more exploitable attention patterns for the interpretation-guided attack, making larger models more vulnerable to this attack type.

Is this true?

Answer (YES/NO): YES